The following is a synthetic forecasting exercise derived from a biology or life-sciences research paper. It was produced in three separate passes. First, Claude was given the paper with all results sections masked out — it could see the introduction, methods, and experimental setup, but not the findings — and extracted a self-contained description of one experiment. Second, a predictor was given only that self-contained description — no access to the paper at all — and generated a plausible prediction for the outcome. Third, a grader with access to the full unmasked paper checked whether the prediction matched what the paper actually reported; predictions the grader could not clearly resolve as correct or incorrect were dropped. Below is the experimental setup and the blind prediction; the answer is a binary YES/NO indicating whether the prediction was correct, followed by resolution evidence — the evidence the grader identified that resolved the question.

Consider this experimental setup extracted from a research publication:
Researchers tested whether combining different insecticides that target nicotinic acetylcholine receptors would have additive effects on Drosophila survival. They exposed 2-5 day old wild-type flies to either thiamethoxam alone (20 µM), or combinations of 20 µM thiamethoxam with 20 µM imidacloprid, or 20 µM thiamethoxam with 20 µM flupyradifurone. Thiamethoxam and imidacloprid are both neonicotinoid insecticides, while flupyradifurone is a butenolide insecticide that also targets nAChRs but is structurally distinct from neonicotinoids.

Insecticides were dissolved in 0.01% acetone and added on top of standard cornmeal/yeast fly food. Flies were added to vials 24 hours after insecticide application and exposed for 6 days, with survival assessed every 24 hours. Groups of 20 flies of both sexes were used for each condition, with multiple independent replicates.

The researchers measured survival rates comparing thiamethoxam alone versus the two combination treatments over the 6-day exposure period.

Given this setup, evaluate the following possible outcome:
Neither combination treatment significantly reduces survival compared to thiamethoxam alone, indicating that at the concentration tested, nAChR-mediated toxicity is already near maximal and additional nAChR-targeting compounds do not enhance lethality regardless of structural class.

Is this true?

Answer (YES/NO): YES